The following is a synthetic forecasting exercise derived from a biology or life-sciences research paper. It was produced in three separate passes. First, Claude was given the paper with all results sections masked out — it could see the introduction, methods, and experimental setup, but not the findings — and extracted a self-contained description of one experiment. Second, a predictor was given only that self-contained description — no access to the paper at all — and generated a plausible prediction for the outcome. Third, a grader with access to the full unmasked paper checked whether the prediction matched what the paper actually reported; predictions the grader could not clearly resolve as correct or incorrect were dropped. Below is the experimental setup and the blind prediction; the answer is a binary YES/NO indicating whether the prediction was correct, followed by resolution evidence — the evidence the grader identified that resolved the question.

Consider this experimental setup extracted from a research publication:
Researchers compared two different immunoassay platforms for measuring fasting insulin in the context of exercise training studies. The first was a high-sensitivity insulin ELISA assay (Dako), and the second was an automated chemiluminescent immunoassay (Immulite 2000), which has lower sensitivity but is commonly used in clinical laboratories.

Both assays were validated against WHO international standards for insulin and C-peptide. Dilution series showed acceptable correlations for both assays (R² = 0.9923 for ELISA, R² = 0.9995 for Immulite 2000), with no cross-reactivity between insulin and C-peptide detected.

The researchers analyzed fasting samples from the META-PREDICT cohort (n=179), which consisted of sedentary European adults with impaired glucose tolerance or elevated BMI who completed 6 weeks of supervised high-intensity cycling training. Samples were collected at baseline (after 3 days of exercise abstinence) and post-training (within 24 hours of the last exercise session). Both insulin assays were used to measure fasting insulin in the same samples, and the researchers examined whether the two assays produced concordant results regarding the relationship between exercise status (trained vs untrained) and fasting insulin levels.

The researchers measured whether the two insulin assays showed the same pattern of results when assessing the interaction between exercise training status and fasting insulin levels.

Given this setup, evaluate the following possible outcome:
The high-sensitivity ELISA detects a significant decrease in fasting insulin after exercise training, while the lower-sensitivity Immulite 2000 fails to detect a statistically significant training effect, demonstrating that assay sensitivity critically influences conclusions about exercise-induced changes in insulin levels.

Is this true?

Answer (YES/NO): YES